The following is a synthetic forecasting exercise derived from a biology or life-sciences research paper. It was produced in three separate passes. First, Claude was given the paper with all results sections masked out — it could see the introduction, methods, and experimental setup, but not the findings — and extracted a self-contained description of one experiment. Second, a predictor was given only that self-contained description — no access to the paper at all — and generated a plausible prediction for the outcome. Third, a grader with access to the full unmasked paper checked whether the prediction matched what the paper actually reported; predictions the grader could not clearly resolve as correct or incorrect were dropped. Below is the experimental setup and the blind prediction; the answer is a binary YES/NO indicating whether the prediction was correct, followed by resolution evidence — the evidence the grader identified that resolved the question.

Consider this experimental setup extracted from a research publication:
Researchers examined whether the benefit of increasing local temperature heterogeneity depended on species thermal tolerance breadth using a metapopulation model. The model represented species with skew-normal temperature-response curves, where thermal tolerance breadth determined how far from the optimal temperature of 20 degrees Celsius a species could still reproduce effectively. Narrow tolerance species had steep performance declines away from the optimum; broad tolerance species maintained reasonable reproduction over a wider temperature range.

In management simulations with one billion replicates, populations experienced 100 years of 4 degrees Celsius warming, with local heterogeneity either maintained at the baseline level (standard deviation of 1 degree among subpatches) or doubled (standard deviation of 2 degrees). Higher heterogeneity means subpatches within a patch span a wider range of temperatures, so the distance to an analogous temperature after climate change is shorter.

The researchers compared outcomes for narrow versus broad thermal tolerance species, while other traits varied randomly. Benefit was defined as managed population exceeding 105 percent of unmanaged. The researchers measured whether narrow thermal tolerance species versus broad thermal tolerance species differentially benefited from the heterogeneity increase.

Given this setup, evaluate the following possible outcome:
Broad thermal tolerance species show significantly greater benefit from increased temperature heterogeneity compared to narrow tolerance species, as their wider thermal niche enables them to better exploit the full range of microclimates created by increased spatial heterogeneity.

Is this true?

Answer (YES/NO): YES